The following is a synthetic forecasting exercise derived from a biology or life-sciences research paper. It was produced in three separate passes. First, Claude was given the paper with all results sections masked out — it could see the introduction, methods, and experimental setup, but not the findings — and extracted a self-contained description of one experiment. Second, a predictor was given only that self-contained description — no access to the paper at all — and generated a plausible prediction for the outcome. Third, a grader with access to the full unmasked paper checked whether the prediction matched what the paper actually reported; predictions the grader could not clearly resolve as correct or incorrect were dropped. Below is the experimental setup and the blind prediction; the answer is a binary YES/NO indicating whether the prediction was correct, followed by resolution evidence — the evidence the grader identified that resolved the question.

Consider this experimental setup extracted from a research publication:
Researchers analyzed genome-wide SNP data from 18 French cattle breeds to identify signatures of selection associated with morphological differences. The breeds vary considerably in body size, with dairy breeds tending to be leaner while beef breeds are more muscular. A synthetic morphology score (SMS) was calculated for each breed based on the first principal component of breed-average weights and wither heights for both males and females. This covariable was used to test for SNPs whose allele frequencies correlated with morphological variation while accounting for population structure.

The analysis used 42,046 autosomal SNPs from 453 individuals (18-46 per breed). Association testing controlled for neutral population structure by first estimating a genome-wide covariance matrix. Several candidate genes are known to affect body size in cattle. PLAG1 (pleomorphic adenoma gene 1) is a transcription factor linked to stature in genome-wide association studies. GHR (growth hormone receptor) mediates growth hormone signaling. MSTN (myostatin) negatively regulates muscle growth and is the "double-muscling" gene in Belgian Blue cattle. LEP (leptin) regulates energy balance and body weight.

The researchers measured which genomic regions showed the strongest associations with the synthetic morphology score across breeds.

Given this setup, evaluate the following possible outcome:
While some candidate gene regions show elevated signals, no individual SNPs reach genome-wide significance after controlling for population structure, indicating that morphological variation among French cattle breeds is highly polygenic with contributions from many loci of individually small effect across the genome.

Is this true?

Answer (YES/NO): NO